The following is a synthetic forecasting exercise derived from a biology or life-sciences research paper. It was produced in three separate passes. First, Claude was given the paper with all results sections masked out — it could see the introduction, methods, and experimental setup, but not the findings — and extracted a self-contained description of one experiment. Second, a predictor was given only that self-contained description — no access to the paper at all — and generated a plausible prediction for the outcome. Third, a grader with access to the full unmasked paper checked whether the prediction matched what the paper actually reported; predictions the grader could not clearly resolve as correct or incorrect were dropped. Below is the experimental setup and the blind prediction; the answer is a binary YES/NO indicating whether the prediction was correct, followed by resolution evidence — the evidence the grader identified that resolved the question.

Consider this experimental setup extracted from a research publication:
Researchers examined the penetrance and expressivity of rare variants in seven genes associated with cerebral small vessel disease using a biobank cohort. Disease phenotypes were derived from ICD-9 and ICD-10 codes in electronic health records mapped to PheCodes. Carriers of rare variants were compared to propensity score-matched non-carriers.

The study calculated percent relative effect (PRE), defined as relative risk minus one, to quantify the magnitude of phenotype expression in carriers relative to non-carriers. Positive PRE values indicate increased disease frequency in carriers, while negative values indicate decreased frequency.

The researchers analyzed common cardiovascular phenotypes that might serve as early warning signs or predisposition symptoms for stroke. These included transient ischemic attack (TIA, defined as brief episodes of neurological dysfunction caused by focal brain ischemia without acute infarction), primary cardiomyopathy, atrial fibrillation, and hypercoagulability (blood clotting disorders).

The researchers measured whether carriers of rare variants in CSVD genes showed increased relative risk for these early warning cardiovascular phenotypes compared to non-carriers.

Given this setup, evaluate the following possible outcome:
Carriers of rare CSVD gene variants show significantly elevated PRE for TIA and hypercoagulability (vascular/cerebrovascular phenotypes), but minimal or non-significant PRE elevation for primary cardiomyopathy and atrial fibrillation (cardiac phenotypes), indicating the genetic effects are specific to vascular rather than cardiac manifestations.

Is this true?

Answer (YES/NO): NO